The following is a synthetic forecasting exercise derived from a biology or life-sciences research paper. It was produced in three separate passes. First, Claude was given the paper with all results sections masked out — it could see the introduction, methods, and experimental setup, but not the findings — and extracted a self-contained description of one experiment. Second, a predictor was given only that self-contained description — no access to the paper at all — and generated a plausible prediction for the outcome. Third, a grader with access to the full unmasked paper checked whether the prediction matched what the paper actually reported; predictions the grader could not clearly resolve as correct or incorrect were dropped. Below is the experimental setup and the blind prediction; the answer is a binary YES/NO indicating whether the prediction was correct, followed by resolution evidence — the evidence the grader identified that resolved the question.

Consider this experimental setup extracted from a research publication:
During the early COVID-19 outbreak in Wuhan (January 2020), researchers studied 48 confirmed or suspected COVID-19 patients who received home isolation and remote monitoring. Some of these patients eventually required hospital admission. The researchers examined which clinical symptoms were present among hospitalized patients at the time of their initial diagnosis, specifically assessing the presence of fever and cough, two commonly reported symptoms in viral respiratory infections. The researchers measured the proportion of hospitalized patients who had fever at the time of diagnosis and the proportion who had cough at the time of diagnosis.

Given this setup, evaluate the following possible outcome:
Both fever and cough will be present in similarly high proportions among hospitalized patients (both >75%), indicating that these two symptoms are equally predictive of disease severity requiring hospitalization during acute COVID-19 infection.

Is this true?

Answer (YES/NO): NO